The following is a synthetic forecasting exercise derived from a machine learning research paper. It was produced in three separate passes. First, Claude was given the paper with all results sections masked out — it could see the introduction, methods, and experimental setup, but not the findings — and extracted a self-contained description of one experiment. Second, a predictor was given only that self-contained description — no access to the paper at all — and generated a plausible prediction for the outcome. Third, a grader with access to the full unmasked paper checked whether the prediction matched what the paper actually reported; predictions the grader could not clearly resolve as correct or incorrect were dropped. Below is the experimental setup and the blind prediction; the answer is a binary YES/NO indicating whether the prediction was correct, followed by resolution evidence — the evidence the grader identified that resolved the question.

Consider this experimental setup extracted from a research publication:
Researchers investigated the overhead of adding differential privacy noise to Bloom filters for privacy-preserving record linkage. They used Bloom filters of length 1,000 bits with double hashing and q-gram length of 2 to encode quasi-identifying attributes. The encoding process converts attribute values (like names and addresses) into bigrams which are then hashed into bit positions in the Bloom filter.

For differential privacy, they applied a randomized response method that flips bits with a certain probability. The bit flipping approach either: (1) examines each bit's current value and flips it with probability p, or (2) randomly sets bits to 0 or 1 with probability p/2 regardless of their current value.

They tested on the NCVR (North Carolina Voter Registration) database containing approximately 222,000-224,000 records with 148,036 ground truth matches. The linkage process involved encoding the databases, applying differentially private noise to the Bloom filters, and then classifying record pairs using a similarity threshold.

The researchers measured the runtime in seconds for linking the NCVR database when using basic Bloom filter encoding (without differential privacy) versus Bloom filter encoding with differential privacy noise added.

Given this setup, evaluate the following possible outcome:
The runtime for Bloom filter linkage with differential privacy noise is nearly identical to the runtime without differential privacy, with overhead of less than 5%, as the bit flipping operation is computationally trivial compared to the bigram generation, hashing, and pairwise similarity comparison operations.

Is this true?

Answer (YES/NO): YES